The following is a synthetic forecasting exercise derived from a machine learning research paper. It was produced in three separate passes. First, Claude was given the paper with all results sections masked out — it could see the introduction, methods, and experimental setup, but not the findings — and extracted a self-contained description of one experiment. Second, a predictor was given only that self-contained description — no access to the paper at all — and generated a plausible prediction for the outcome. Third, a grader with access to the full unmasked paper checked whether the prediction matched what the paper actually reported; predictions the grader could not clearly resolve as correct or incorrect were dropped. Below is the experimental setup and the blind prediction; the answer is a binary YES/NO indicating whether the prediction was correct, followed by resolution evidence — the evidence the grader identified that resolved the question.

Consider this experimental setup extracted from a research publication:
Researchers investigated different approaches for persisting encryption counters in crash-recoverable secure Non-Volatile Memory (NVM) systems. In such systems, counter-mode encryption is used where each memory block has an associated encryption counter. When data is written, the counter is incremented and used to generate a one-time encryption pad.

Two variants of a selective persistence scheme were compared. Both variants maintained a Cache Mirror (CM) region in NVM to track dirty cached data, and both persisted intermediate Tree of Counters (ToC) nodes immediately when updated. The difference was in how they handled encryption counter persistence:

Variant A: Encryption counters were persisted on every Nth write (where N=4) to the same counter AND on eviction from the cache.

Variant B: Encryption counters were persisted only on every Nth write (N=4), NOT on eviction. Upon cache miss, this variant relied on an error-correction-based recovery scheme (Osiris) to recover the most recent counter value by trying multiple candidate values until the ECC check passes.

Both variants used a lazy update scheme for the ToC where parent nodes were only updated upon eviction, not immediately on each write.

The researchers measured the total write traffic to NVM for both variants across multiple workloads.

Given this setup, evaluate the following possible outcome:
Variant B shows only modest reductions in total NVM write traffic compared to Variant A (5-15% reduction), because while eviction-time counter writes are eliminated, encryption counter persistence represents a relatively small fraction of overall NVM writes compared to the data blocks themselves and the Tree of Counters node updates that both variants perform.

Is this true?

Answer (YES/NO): YES